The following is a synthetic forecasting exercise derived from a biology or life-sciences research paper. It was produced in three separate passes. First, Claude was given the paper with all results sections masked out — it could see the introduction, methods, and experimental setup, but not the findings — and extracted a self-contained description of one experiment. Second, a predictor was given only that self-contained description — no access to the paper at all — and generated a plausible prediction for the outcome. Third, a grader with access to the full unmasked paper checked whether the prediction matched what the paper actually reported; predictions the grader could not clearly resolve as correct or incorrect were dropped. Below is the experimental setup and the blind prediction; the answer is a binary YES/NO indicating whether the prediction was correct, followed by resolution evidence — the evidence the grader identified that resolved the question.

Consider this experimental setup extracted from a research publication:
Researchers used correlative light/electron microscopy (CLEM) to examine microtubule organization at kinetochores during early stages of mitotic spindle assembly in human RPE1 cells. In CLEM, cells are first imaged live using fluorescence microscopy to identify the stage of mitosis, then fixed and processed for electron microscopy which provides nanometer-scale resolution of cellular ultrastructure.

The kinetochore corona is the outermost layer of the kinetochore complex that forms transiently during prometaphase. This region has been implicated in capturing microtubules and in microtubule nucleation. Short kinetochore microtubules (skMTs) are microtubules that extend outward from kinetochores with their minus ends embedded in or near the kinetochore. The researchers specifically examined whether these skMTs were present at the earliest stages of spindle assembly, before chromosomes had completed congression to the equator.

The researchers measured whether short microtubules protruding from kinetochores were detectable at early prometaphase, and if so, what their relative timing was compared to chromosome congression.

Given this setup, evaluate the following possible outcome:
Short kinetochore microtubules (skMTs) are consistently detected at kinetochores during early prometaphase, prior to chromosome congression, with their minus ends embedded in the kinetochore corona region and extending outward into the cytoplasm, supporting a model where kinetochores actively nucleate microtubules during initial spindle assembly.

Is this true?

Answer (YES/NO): NO